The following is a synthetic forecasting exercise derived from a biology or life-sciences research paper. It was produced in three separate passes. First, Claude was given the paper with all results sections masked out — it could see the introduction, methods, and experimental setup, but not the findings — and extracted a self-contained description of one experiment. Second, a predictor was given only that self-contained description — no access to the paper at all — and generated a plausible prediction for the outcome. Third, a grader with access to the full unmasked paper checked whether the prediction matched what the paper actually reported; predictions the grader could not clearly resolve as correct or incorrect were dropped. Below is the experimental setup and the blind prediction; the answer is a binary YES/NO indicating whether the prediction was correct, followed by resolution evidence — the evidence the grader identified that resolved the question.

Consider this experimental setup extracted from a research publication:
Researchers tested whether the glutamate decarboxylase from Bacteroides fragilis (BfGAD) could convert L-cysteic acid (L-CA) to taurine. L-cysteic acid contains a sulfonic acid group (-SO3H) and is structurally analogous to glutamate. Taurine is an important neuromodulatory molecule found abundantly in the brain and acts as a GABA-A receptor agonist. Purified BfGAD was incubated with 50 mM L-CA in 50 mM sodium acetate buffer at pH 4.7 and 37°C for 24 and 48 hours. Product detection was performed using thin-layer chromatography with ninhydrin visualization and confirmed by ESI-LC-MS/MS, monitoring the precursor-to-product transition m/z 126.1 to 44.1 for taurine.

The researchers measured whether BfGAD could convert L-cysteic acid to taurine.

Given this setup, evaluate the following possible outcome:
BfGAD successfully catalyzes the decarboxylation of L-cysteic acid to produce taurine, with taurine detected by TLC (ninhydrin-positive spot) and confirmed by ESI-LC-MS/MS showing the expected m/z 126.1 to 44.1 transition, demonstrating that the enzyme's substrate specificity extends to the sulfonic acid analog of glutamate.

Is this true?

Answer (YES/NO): NO